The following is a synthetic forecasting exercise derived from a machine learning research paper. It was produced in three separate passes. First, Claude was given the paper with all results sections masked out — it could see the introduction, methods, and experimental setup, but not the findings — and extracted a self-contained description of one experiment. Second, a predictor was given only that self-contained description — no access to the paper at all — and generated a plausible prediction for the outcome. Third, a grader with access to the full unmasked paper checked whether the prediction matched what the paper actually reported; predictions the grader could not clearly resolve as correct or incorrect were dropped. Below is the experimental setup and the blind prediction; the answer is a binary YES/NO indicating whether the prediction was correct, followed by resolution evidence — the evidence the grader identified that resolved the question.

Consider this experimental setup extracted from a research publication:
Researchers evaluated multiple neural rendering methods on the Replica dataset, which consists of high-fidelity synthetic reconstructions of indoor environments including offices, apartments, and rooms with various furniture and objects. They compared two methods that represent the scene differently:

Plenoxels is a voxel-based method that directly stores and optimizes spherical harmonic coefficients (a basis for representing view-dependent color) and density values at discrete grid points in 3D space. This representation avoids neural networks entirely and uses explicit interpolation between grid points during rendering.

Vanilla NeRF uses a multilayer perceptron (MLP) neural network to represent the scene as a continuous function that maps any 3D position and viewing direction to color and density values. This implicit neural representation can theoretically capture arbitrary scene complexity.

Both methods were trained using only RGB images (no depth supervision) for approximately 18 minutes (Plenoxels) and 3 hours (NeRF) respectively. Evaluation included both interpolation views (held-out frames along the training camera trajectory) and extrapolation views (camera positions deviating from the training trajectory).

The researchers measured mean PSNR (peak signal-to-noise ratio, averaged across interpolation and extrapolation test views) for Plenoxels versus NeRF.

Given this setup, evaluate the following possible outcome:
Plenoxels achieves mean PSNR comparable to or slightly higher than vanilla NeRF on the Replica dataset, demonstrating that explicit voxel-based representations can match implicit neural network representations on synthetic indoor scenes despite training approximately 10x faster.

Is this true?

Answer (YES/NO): NO